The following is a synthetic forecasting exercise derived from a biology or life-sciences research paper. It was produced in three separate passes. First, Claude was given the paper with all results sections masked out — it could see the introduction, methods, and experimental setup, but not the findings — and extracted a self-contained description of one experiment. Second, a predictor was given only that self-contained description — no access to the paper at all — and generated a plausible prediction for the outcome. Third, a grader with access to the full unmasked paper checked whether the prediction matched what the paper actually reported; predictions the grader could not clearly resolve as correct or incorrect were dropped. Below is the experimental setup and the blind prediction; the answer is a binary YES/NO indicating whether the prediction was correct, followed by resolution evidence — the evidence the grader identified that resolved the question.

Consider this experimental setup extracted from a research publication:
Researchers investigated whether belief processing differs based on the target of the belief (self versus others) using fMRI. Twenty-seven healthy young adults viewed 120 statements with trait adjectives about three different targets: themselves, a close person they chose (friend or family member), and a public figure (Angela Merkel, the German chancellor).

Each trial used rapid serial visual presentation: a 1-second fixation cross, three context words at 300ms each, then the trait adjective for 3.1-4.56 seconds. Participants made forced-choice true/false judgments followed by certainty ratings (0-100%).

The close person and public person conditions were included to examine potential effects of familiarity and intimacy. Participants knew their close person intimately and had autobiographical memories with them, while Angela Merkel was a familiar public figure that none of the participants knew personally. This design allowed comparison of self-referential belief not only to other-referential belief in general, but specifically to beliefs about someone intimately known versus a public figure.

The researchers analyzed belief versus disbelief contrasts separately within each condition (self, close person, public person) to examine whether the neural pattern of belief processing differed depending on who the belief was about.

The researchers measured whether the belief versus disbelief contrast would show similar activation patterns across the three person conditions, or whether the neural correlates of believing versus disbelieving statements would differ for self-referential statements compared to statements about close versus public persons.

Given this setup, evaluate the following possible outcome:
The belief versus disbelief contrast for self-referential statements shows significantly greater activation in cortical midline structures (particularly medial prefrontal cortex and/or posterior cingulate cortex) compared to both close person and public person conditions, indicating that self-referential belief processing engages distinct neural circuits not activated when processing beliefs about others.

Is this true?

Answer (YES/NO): NO